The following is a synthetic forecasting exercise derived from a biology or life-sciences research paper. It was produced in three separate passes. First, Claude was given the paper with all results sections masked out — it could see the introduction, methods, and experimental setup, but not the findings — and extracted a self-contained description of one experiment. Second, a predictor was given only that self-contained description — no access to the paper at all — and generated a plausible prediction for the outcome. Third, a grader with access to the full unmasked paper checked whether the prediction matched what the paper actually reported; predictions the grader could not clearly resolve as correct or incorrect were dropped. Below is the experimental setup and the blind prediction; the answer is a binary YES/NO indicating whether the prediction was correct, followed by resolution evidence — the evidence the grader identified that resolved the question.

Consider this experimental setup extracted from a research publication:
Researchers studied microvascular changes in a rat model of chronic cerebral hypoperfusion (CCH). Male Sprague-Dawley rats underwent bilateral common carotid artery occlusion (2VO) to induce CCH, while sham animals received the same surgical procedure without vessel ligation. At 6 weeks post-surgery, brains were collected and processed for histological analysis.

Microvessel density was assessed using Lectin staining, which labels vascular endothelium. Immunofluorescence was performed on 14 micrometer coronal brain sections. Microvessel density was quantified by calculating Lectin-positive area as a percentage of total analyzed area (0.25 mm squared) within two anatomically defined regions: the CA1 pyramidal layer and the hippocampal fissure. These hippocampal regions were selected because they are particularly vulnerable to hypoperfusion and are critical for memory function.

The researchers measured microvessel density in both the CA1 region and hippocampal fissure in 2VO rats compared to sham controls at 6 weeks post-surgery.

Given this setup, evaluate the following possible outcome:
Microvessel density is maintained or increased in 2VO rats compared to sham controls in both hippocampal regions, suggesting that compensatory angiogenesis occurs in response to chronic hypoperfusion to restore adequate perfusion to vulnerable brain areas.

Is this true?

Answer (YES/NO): NO